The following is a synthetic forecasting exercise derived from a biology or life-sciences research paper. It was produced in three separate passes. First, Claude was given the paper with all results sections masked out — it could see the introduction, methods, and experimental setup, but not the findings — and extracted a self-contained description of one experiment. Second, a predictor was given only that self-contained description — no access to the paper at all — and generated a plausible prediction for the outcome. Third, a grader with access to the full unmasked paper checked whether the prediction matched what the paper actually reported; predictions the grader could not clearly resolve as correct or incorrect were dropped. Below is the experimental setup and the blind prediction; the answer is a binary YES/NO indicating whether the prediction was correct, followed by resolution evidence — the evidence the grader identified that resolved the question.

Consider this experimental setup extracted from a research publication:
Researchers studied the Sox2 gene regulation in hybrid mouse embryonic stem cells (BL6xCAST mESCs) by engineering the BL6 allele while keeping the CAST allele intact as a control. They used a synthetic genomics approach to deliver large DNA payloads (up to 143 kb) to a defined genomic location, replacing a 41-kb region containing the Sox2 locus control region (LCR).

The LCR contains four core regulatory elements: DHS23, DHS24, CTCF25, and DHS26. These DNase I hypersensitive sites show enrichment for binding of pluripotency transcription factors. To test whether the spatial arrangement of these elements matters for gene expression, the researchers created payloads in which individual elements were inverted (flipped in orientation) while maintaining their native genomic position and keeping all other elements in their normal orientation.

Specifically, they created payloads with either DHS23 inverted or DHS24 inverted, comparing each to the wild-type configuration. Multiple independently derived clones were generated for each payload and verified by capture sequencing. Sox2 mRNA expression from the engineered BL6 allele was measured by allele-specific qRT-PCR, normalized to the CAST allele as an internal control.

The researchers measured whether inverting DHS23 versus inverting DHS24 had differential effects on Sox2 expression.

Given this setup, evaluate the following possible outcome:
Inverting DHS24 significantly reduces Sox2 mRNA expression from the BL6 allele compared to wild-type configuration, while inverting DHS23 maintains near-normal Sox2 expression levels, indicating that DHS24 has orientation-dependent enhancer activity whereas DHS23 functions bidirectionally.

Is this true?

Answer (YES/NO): NO